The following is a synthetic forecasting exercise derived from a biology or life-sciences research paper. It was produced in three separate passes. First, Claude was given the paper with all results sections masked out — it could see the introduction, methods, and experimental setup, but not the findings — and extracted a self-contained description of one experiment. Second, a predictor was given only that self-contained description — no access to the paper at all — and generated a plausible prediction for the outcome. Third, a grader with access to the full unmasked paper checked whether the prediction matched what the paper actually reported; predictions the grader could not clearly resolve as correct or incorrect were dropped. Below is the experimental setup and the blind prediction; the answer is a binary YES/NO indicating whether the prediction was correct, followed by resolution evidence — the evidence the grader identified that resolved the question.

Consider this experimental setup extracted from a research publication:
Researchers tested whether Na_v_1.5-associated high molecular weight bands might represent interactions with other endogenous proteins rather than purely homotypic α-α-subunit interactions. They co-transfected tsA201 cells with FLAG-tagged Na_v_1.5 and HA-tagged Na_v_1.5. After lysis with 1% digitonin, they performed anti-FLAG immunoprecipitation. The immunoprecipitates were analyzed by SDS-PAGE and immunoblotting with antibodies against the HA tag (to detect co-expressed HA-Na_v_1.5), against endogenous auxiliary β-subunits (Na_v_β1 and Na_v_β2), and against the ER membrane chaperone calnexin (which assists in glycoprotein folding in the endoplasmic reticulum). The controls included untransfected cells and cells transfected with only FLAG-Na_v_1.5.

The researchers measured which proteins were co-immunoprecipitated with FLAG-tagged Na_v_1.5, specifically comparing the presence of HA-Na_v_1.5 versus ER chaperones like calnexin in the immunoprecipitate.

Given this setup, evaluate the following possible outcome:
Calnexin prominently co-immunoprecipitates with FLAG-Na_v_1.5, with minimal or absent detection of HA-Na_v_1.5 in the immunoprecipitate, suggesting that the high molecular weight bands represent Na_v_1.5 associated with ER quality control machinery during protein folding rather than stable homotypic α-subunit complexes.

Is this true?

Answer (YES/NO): NO